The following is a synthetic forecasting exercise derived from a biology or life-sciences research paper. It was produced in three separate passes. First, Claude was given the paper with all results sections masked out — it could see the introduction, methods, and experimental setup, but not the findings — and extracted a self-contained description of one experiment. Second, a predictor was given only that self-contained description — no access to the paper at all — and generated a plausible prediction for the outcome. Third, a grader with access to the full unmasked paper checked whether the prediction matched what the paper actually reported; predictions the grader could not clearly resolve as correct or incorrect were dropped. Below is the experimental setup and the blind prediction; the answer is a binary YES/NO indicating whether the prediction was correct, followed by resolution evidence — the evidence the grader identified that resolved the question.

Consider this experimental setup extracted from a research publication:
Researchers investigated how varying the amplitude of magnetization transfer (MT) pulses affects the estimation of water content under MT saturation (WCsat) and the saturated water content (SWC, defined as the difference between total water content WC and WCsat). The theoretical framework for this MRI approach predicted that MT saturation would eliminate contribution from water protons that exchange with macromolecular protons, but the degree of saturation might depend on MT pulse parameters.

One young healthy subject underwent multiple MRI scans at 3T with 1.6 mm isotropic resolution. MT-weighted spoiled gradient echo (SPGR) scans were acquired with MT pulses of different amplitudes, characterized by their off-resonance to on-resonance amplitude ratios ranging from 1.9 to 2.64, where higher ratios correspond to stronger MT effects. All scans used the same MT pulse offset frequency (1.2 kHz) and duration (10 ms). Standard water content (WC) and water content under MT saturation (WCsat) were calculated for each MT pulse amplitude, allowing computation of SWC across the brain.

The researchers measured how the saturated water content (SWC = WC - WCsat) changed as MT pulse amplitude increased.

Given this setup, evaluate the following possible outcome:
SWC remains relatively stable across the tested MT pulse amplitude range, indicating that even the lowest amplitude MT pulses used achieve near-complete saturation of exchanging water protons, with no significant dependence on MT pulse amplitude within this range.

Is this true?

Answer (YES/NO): NO